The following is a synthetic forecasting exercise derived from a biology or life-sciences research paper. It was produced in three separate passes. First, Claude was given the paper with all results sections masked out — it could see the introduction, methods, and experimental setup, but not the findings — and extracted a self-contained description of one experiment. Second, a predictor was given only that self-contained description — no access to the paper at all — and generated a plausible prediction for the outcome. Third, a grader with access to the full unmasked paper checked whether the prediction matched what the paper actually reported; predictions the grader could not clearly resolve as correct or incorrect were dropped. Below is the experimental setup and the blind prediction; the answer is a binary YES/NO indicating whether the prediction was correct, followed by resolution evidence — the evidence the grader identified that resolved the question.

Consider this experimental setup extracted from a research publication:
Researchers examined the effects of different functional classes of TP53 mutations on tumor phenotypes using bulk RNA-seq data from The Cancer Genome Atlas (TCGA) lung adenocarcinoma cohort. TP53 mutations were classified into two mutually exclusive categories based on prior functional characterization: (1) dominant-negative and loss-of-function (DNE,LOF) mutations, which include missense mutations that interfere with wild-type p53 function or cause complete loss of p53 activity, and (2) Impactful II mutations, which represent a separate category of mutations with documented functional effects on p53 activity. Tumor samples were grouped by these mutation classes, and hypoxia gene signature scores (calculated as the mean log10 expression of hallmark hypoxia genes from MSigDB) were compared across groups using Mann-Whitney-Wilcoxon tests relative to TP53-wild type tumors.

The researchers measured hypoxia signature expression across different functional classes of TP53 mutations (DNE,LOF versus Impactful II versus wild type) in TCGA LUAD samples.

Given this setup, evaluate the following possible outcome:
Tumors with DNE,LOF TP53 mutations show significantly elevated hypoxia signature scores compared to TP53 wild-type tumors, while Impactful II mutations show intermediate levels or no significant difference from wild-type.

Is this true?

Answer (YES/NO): NO